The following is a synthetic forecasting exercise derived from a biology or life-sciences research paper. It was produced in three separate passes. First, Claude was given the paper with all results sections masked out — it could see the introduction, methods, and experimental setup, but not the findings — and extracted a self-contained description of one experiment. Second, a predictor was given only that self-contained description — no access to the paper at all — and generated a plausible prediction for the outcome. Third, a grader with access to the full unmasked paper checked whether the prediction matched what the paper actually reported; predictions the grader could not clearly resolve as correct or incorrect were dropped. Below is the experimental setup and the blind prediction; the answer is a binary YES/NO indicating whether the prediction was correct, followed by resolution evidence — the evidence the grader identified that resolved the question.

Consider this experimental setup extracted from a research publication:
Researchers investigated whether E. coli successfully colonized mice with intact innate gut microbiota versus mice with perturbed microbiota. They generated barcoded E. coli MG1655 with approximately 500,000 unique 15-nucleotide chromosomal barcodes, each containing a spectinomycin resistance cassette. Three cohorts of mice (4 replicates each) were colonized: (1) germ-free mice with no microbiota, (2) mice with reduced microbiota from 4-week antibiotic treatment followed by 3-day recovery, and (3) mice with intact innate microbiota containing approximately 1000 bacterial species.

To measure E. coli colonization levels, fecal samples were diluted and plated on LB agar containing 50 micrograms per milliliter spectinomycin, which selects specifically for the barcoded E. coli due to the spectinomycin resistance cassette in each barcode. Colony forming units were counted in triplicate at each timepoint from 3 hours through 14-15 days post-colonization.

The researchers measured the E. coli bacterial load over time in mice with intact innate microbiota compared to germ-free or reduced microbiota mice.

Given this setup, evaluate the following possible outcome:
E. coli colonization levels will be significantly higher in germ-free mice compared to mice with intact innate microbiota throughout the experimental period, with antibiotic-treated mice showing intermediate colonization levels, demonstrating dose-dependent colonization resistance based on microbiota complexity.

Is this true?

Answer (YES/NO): YES